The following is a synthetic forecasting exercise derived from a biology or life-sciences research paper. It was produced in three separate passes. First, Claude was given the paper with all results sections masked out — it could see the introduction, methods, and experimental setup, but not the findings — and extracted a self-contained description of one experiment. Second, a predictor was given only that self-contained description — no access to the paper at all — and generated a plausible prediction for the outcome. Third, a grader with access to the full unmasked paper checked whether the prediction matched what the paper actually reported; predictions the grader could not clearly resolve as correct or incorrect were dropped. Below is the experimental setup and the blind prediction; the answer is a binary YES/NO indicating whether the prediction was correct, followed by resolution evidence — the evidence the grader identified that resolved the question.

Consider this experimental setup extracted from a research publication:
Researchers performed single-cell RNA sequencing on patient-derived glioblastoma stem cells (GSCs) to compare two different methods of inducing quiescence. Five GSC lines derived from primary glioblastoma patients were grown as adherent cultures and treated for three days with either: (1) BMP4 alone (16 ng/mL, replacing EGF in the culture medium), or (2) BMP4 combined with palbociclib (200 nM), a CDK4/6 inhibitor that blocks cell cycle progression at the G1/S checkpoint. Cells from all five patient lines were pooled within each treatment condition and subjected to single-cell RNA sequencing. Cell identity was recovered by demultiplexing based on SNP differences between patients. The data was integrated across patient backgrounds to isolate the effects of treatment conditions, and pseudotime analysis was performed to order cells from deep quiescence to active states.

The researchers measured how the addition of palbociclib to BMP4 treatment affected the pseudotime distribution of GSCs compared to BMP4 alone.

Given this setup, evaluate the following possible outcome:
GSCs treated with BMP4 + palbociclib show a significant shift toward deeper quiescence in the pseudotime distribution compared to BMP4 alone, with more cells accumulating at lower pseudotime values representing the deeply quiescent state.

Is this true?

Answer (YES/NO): YES